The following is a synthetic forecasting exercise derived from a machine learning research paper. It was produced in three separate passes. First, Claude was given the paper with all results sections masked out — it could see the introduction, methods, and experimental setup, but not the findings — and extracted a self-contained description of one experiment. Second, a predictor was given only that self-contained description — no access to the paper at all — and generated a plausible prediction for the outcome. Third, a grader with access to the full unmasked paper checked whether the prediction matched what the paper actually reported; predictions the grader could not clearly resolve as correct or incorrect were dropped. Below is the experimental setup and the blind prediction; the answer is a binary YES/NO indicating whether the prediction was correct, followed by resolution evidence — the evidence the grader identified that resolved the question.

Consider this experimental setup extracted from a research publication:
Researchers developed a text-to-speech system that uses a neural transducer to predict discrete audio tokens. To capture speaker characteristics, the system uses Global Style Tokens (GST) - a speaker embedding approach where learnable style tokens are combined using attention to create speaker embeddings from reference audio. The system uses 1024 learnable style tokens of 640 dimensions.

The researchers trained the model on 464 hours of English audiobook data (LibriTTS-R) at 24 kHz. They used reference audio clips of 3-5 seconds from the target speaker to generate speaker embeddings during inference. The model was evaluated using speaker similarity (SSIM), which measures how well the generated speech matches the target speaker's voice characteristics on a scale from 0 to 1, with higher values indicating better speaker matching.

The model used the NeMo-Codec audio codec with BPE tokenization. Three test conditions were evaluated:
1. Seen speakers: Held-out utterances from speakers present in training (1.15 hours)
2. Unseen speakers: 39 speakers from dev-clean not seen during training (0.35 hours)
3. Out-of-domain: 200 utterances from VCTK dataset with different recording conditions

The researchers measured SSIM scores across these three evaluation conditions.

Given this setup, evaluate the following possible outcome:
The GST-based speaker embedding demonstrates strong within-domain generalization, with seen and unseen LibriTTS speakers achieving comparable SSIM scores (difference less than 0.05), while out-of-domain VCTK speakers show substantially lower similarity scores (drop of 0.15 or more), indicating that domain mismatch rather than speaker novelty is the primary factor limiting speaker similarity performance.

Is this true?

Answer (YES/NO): NO